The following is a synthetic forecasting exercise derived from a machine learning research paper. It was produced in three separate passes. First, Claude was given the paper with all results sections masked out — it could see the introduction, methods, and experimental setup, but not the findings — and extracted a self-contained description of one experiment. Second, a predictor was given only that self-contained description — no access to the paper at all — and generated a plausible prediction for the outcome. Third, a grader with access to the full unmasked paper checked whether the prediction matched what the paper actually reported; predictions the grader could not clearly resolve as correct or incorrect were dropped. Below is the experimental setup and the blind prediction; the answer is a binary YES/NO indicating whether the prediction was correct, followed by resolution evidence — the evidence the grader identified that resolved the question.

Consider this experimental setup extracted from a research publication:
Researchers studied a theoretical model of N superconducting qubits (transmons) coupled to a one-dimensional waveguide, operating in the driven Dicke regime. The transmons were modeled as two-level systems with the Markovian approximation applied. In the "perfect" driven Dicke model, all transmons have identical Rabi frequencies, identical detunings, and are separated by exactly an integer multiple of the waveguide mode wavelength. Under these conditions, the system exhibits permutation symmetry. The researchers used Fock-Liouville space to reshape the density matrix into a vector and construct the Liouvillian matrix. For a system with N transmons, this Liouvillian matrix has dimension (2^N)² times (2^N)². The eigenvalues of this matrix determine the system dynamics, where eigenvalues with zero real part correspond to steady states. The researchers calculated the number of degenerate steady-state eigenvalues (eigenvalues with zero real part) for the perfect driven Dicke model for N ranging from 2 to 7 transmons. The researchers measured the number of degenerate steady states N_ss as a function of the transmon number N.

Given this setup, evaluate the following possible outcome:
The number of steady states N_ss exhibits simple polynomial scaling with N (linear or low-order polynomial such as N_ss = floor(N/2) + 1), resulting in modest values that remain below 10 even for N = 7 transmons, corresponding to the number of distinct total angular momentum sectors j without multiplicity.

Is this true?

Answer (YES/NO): NO